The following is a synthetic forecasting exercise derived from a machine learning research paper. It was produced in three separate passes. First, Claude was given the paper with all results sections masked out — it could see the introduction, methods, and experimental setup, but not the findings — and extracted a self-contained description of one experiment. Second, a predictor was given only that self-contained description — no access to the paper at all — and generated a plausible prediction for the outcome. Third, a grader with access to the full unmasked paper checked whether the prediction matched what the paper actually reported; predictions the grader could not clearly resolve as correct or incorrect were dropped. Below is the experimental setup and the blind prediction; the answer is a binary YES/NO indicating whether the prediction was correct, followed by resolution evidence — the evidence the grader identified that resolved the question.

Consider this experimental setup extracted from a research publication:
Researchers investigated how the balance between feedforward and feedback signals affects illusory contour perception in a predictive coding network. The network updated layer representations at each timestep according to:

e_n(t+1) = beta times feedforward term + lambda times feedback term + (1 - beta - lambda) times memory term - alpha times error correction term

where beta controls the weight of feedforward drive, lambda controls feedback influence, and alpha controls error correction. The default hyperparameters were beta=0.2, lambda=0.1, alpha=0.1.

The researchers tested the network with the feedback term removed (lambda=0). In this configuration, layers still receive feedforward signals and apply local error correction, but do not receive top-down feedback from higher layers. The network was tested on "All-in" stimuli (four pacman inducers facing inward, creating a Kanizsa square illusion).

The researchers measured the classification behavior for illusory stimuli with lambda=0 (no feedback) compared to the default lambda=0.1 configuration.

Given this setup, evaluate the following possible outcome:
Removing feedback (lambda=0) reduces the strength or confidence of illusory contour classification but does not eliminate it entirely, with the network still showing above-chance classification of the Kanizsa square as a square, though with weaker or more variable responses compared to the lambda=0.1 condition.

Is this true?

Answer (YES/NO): NO